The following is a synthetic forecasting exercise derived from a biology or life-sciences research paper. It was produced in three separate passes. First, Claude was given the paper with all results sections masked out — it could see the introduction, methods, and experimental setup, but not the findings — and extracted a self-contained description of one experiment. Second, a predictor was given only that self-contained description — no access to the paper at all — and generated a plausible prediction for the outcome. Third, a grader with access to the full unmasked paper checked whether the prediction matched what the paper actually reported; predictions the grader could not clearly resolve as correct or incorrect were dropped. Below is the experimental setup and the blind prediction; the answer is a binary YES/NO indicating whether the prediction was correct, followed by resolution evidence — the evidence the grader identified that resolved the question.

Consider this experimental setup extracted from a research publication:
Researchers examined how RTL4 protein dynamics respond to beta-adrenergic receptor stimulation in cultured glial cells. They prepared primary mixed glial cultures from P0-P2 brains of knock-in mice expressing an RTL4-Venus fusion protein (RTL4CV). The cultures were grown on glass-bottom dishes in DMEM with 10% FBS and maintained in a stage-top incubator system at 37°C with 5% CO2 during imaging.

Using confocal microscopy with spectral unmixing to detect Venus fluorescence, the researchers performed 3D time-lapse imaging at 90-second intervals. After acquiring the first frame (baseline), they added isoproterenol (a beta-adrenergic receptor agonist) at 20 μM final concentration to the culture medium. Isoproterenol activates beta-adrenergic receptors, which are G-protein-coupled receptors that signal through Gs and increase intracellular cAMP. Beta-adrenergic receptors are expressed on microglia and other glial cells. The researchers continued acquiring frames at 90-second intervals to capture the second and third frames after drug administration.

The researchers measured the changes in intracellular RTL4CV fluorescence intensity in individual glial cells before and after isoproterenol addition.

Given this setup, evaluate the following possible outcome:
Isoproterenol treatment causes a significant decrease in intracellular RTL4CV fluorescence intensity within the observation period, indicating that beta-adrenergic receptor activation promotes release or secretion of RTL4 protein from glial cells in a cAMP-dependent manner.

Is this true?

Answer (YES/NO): NO